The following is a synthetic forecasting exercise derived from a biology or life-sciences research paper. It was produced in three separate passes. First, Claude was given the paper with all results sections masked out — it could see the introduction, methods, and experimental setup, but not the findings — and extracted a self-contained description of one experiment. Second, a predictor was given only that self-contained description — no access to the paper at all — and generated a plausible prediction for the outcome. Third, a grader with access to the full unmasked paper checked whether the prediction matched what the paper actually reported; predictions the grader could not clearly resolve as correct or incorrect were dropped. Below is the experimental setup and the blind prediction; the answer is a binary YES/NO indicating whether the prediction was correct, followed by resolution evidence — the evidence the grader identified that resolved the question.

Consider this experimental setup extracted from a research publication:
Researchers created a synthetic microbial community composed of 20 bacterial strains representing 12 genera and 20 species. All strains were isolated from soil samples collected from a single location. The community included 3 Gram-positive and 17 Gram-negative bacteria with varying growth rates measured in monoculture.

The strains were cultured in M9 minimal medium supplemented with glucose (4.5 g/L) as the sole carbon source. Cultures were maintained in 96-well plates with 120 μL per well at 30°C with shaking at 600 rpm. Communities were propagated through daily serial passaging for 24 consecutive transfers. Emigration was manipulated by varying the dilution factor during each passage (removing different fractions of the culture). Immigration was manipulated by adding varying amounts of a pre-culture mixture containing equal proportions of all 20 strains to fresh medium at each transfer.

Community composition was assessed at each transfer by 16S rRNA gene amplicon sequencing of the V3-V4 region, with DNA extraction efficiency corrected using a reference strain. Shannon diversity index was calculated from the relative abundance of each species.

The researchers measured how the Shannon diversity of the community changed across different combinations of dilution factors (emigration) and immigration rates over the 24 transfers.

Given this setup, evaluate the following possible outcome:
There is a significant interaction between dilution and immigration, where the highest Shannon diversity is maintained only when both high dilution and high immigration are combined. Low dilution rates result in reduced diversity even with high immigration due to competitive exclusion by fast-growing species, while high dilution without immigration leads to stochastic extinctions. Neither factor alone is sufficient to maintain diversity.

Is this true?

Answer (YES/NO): YES